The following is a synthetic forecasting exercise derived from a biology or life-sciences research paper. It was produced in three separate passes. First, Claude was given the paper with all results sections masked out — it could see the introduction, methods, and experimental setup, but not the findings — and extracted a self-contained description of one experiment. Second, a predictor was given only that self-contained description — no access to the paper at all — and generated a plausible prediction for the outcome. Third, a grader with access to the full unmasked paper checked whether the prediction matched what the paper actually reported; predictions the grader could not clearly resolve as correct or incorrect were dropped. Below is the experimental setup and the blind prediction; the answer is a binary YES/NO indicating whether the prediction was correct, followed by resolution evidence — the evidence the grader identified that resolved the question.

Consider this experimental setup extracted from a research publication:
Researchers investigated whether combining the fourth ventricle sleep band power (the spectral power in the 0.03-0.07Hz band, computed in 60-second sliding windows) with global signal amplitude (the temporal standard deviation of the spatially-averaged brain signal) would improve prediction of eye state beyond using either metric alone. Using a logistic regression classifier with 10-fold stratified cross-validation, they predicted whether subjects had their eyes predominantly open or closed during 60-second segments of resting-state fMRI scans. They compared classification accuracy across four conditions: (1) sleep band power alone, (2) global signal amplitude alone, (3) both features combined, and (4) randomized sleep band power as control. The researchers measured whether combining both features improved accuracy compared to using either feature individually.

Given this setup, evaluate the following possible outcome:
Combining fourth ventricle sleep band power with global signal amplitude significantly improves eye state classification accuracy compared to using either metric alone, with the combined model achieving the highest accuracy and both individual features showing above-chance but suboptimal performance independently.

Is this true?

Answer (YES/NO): NO